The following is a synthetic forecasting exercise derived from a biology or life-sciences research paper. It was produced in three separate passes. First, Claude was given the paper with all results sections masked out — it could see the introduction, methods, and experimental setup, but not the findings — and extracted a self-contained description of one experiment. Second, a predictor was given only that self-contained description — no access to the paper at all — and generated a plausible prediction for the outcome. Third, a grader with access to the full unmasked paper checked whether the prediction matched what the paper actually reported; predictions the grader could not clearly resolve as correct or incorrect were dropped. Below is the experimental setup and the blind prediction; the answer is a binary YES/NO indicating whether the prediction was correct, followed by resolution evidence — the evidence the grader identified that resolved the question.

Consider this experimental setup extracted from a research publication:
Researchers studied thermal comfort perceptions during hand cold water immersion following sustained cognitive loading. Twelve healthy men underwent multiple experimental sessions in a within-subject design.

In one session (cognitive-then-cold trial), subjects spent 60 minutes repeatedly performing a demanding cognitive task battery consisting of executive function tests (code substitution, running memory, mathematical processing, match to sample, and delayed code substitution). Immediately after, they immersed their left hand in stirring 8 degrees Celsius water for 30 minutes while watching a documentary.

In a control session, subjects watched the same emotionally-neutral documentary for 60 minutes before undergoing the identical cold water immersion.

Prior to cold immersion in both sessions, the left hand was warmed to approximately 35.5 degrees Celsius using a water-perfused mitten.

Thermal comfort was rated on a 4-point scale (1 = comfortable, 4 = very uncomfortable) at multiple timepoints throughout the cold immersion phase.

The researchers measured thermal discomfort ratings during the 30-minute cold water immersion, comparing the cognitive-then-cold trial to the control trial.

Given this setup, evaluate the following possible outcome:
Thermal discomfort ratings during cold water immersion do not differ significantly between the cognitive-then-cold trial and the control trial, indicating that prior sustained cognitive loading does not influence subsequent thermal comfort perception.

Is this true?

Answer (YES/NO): NO